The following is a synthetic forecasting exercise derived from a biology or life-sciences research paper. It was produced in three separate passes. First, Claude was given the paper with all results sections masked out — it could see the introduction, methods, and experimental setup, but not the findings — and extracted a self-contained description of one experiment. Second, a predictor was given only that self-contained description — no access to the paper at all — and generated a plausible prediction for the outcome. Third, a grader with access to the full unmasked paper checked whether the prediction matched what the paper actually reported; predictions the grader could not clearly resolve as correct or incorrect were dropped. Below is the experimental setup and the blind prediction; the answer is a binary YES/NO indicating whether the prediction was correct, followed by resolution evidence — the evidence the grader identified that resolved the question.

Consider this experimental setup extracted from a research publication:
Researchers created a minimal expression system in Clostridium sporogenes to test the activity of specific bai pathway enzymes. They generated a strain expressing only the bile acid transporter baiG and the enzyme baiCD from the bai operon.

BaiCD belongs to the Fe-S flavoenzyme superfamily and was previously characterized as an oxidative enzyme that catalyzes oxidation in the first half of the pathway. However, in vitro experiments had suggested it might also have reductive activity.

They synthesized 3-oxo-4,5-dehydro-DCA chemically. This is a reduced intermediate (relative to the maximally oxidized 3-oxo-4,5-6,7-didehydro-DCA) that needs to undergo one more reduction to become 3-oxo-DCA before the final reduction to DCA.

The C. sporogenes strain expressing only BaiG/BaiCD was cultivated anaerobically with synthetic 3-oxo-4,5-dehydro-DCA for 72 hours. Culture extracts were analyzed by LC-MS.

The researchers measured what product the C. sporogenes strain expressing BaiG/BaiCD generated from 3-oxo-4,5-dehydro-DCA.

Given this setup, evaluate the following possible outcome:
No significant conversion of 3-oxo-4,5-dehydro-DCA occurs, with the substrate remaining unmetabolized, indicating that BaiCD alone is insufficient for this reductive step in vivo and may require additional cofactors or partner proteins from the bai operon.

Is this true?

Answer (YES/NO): NO